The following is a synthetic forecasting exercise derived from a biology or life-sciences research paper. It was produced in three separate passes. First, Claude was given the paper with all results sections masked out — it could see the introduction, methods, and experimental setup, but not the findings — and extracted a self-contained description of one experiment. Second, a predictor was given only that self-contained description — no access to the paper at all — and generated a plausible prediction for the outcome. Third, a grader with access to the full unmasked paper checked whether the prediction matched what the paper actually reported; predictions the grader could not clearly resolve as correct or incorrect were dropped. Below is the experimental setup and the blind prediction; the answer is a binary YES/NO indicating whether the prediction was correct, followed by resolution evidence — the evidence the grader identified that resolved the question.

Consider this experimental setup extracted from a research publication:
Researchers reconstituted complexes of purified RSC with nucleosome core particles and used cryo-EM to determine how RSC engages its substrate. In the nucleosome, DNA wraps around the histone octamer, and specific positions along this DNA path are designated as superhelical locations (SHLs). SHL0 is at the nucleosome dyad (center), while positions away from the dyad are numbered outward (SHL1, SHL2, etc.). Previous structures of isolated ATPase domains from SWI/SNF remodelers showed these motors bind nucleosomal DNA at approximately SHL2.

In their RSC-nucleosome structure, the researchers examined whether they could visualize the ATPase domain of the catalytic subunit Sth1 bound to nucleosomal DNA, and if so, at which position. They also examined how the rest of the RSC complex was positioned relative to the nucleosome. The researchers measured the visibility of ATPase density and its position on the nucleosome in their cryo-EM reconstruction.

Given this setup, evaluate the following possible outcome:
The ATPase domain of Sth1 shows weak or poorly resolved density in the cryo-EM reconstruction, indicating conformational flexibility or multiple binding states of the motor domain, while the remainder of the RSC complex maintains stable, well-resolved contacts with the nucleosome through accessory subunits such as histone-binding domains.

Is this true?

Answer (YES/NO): NO